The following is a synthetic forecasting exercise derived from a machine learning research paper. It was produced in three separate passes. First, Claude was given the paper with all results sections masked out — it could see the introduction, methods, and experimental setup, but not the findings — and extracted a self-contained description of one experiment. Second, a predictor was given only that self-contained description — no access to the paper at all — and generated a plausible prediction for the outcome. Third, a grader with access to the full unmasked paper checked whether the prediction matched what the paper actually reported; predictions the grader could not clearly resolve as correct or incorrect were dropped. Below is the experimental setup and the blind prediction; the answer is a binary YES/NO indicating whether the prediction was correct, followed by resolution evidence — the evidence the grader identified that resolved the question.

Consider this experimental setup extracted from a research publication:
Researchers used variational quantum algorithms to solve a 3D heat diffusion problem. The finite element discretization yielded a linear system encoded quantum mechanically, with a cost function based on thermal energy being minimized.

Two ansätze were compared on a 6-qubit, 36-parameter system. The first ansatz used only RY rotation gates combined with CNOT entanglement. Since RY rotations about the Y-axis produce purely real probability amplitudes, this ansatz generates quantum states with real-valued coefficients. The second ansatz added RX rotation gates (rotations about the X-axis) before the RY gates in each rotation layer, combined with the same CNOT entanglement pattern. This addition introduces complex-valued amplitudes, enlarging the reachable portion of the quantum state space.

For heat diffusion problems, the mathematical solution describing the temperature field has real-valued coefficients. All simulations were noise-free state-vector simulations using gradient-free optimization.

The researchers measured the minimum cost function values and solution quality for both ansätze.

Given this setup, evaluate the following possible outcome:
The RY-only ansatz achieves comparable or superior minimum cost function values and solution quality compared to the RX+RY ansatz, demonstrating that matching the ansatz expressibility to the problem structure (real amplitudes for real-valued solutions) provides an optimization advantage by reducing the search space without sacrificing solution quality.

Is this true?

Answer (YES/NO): NO